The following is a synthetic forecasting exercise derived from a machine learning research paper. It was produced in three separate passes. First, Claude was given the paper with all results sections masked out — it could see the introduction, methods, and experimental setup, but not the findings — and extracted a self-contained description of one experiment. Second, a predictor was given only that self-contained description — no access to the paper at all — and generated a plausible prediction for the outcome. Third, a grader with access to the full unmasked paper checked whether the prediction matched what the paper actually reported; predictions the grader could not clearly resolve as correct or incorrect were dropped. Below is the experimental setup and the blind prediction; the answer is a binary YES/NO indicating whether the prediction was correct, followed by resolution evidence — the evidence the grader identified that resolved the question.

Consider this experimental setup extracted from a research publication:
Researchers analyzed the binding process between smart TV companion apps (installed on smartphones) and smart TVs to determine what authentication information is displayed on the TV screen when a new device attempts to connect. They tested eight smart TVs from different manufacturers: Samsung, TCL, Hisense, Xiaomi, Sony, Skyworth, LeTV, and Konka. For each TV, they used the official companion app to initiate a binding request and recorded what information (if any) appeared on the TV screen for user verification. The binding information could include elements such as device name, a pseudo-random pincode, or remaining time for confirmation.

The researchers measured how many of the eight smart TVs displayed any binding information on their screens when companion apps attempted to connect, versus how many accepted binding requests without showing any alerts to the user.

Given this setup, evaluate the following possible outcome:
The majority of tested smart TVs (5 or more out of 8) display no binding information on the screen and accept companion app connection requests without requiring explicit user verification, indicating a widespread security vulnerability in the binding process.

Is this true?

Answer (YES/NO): YES